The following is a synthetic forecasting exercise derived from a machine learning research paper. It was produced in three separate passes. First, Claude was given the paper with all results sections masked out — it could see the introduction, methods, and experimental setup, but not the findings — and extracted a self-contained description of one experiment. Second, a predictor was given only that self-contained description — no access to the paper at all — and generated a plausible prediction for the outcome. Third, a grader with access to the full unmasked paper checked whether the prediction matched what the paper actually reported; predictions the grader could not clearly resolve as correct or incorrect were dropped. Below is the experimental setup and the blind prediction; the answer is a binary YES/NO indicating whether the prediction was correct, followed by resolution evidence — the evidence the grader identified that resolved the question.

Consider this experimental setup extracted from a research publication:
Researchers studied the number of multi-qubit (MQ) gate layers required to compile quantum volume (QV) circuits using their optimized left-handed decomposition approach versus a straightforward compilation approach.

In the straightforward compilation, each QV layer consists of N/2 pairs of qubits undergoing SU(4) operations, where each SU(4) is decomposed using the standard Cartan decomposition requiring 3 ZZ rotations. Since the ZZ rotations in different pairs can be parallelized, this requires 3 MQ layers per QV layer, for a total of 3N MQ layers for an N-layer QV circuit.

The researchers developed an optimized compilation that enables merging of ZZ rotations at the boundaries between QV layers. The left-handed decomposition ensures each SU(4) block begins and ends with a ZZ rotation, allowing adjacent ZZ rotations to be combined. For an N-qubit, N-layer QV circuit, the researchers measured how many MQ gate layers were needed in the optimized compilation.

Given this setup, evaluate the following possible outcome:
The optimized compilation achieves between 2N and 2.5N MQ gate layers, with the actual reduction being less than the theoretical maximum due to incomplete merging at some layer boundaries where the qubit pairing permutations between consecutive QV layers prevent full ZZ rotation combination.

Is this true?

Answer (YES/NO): NO